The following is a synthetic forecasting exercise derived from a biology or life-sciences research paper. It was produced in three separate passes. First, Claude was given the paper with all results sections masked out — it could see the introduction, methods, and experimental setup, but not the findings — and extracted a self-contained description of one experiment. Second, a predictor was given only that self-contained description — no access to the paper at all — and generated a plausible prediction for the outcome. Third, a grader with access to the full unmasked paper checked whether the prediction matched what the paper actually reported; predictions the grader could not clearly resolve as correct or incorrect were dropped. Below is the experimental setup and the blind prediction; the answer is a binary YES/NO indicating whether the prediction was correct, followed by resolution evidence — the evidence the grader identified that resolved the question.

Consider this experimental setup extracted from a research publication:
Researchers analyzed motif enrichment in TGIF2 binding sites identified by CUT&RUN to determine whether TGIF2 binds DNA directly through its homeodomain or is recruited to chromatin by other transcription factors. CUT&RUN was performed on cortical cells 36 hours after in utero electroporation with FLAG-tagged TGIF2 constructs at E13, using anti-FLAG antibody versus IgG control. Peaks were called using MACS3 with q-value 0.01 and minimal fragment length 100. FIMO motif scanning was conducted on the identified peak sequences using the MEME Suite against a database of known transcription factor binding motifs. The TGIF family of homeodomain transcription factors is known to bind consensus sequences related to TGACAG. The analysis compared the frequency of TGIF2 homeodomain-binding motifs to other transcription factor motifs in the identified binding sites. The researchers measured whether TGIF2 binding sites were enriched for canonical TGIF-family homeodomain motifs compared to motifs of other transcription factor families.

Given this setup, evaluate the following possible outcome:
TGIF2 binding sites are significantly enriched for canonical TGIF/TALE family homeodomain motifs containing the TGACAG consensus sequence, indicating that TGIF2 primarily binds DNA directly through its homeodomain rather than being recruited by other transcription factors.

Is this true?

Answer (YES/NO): NO